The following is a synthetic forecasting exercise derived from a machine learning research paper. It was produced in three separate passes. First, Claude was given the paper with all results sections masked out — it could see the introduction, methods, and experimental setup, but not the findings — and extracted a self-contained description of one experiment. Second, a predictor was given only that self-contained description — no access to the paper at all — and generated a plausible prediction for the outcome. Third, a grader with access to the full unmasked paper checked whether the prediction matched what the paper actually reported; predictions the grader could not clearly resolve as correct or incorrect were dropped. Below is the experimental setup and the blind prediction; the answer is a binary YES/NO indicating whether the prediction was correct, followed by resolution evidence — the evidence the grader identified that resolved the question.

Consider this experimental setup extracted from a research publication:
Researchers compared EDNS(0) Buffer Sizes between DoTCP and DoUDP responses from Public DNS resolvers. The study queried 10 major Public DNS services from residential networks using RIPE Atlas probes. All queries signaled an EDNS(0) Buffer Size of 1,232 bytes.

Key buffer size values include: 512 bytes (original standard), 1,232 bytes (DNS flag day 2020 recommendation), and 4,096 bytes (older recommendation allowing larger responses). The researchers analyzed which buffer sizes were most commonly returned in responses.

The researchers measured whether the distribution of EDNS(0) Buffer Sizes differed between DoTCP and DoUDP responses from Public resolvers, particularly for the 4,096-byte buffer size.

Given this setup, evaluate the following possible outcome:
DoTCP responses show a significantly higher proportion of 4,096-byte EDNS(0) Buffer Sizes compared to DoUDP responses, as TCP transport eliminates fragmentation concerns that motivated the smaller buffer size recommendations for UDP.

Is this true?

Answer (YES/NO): YES